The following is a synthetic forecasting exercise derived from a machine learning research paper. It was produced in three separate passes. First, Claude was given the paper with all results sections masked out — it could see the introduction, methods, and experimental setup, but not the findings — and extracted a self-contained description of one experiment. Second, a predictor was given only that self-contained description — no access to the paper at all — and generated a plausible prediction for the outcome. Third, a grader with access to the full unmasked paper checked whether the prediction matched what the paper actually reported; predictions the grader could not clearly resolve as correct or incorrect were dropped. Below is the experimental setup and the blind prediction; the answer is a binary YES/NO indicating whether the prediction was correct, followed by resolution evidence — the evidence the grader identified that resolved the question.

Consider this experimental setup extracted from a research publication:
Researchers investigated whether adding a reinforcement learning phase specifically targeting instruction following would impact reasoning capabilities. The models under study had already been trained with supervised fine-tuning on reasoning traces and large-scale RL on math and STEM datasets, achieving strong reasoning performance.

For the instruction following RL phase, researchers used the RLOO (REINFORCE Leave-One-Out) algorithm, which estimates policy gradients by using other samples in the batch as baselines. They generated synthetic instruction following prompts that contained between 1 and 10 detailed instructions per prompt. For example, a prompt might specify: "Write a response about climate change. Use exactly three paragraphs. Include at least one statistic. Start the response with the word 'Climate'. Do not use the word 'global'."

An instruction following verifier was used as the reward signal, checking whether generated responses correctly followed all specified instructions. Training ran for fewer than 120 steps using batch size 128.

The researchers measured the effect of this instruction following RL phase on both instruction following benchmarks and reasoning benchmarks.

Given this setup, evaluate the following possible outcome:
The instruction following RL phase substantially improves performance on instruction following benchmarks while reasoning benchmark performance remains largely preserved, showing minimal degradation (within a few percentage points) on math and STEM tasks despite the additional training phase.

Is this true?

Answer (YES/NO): NO